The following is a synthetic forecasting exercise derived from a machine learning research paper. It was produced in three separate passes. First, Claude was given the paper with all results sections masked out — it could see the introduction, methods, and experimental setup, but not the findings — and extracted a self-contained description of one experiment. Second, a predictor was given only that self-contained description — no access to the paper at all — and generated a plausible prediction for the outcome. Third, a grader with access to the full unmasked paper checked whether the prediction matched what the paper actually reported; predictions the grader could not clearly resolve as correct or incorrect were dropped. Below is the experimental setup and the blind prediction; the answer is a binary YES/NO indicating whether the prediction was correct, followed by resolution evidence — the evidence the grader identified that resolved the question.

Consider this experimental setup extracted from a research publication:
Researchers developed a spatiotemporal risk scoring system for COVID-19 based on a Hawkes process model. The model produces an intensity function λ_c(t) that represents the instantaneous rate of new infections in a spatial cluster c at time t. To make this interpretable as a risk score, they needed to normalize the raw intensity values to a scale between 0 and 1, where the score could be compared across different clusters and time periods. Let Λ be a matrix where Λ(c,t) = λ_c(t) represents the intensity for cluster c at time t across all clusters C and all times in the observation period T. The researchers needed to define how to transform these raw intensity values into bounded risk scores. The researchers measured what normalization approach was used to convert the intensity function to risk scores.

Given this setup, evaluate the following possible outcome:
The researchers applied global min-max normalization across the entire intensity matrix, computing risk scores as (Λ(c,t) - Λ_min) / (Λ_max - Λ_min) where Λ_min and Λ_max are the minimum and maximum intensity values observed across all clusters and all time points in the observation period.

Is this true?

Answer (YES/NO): YES